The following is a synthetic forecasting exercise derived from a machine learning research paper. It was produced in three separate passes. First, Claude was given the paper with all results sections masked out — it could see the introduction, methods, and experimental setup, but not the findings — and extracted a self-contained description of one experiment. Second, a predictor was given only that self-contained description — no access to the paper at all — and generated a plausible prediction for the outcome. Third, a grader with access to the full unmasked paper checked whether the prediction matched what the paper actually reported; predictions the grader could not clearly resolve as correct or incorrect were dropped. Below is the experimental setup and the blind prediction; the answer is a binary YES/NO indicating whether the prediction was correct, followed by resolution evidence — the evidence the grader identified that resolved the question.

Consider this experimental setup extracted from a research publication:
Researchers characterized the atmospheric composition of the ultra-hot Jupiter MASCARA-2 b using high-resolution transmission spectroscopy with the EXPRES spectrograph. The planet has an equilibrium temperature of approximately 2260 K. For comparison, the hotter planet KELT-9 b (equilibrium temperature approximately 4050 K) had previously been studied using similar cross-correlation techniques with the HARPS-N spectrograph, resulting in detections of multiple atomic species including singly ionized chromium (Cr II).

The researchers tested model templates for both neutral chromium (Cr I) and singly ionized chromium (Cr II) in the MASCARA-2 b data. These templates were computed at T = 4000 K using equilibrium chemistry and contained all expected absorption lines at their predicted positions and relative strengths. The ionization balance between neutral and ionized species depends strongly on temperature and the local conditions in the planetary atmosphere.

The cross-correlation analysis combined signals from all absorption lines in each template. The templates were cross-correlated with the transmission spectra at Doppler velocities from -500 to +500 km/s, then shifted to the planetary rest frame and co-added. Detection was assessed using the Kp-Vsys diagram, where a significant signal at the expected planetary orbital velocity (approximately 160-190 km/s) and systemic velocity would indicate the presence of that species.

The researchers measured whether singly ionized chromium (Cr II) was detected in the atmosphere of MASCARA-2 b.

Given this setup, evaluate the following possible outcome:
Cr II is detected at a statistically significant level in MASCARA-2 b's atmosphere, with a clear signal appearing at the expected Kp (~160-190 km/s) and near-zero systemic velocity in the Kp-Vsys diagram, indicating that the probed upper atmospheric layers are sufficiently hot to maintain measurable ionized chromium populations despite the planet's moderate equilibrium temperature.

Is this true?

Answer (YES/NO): YES